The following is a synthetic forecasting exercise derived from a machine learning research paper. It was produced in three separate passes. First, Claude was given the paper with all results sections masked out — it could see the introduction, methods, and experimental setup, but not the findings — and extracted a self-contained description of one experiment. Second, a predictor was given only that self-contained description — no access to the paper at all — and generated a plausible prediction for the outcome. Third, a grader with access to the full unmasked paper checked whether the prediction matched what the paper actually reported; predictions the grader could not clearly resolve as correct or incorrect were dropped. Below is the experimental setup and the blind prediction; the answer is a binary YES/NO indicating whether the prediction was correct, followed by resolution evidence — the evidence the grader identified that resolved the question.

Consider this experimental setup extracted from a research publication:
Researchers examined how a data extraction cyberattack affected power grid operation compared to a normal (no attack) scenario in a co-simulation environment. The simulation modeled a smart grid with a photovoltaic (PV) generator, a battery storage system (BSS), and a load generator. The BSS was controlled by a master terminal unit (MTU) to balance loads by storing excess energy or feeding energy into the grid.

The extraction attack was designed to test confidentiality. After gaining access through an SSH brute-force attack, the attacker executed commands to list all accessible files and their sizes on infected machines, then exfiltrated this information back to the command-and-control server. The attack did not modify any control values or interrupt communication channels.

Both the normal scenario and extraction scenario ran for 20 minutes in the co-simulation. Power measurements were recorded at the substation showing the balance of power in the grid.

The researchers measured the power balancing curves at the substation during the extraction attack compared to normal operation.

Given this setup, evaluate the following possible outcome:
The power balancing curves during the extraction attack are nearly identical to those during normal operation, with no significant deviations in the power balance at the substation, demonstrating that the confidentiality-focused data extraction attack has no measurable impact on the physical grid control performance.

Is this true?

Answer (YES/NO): YES